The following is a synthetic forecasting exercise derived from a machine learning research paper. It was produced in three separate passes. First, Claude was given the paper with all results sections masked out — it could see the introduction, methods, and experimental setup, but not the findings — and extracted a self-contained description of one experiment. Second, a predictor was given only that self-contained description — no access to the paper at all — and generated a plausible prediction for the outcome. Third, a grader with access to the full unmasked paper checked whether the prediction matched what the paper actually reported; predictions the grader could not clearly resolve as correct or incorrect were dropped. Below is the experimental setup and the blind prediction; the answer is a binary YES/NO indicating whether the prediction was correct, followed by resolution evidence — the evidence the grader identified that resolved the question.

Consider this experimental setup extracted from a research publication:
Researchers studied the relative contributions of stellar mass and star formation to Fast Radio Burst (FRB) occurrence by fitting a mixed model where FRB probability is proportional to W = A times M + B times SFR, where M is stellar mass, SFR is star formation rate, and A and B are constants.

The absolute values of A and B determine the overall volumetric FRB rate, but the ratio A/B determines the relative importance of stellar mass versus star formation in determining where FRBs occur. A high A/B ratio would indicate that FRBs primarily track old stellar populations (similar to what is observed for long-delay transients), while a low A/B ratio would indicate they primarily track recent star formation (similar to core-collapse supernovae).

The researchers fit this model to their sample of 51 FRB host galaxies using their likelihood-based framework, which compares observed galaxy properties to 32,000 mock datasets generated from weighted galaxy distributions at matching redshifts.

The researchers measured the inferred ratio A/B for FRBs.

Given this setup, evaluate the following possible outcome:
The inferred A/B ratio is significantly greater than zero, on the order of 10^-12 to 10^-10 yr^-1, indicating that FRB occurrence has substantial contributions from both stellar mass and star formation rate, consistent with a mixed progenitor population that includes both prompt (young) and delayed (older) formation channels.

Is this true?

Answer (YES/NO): YES